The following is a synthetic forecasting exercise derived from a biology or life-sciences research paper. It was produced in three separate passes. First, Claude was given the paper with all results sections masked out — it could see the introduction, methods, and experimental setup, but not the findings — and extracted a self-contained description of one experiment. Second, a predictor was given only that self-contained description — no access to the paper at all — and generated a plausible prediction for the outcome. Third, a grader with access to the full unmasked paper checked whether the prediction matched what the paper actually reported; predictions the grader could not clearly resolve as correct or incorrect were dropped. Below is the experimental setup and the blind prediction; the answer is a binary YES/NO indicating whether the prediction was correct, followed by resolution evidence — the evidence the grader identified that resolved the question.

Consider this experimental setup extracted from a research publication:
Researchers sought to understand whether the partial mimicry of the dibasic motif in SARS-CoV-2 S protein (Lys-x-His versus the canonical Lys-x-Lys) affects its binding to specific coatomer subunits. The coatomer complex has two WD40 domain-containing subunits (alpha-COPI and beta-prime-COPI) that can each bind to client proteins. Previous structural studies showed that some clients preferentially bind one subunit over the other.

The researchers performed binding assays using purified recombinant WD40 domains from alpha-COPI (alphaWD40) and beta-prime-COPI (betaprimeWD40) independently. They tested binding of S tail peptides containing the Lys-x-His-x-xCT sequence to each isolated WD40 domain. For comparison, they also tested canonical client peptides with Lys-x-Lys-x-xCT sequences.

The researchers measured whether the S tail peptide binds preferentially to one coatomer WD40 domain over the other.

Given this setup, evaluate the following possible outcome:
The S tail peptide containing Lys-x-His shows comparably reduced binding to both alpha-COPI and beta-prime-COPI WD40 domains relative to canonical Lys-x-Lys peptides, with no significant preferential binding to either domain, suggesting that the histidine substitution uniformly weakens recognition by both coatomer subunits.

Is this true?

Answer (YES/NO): NO